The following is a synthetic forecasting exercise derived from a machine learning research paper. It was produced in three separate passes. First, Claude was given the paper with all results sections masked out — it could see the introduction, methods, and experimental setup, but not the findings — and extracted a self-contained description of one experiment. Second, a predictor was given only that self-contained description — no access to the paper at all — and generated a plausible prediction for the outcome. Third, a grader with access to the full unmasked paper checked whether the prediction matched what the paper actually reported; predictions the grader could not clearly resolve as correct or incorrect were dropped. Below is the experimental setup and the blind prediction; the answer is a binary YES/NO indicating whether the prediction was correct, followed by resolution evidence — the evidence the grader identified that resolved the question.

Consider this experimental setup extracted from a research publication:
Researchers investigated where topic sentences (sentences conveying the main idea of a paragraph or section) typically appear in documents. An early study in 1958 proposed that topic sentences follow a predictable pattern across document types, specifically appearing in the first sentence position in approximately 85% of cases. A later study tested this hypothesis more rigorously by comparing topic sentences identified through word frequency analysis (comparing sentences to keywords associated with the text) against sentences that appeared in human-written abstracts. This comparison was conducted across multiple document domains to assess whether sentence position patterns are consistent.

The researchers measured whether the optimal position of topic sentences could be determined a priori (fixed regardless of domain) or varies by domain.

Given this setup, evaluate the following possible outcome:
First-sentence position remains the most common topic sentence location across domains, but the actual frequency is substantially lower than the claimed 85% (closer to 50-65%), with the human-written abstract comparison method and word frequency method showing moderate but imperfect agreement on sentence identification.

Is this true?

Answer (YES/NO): NO